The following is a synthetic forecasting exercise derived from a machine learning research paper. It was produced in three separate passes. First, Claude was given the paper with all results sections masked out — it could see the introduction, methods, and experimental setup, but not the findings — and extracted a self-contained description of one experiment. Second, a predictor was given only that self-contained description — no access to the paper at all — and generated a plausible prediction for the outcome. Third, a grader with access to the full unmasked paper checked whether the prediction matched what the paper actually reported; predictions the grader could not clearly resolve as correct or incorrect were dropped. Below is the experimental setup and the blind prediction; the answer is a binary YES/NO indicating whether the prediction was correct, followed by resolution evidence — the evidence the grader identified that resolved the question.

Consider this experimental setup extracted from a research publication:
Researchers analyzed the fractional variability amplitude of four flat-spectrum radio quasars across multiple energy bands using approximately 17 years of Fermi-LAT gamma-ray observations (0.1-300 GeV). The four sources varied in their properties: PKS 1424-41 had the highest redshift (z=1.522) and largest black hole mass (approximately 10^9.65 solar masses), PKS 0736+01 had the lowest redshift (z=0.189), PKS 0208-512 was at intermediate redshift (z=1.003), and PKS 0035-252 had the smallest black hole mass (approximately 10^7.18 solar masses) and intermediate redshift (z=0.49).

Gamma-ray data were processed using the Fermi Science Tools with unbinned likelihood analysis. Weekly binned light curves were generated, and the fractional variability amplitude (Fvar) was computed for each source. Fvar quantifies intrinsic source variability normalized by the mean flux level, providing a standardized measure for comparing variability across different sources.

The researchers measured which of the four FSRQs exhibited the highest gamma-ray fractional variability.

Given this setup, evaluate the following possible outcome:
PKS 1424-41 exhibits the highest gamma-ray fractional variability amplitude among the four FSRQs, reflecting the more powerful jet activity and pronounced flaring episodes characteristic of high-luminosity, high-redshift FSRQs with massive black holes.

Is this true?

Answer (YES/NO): YES